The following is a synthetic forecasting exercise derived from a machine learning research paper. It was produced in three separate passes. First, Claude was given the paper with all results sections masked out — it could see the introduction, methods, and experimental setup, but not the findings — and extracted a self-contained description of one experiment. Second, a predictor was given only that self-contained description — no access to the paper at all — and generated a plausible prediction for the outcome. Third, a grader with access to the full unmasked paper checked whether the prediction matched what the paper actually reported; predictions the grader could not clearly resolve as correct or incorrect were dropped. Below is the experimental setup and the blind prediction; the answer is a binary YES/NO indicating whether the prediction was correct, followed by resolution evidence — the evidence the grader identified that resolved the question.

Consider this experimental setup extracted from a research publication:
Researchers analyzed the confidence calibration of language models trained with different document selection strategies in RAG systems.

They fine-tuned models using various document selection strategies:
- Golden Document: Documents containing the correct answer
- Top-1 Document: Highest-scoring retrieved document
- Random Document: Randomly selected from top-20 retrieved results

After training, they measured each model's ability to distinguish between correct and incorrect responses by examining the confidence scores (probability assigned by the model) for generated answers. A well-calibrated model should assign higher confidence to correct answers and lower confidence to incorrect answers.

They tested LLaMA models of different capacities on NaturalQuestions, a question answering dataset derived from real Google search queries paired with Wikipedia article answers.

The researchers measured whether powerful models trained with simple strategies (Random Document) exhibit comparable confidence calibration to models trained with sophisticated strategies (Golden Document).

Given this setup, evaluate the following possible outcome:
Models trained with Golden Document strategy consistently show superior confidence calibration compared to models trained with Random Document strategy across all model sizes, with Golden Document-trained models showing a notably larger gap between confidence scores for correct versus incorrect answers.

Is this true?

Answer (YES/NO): NO